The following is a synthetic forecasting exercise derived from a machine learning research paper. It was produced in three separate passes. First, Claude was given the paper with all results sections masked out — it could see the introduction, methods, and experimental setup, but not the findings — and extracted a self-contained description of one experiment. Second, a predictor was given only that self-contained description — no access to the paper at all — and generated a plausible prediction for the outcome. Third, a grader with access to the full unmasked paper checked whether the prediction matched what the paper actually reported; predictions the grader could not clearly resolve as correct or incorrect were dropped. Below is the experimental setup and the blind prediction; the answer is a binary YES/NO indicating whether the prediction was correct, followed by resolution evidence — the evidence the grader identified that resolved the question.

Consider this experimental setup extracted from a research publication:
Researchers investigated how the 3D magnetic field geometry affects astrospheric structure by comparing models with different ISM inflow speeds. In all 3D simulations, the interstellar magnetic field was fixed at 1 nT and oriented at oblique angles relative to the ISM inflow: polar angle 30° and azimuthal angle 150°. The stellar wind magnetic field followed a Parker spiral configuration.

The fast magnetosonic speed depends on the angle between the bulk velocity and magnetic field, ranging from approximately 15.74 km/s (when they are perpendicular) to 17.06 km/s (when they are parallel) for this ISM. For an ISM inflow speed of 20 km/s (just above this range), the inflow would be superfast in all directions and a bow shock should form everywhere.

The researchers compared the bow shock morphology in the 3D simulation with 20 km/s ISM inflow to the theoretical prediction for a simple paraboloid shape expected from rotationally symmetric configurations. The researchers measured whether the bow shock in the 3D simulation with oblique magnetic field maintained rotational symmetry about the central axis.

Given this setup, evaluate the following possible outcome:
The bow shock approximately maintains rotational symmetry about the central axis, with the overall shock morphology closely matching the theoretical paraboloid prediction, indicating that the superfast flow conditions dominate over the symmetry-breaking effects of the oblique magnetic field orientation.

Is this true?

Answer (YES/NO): NO